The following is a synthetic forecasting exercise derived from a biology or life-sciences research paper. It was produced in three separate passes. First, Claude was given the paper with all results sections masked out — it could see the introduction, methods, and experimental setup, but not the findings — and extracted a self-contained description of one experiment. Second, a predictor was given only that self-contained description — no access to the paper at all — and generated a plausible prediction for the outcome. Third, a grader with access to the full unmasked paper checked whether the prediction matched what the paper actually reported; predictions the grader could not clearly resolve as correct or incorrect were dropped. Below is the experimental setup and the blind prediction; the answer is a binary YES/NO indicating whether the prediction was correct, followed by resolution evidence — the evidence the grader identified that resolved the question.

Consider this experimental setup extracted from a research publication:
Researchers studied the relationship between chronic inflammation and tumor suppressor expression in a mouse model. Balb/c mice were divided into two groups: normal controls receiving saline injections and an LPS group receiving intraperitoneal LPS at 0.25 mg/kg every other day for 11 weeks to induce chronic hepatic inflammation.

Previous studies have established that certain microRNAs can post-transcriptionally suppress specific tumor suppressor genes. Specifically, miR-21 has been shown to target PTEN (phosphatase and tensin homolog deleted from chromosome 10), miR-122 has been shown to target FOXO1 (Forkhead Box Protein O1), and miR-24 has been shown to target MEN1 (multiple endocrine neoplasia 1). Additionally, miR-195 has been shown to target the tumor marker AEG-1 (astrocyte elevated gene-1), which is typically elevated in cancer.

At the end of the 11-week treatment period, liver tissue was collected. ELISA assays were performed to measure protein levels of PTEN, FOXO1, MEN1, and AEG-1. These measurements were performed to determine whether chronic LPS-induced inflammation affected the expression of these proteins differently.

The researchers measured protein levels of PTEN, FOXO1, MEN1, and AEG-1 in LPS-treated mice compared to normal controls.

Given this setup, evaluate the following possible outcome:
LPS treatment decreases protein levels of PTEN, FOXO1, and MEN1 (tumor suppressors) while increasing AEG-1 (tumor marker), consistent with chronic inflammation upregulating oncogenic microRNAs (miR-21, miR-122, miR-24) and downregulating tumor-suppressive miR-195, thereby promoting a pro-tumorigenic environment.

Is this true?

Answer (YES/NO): NO